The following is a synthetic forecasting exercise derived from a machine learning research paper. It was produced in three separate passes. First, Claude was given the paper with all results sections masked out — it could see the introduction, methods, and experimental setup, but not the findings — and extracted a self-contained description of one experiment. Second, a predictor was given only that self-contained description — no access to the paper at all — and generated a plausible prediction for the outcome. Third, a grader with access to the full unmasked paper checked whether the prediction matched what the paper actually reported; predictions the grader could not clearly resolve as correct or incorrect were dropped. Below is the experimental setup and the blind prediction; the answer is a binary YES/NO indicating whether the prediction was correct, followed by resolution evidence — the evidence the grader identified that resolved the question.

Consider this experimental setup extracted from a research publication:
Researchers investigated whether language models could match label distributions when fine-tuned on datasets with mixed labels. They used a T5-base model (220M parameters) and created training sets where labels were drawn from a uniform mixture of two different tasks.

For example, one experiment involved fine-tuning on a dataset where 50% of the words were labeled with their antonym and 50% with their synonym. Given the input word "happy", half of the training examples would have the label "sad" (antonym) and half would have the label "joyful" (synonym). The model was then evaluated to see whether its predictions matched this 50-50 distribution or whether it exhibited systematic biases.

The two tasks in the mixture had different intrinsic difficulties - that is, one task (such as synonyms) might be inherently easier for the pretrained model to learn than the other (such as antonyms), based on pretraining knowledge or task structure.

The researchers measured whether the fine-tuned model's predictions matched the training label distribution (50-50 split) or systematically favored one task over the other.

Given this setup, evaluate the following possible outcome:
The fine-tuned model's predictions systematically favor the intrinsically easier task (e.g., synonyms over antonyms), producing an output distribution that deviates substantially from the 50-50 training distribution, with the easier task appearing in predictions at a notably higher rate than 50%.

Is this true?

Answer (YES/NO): YES